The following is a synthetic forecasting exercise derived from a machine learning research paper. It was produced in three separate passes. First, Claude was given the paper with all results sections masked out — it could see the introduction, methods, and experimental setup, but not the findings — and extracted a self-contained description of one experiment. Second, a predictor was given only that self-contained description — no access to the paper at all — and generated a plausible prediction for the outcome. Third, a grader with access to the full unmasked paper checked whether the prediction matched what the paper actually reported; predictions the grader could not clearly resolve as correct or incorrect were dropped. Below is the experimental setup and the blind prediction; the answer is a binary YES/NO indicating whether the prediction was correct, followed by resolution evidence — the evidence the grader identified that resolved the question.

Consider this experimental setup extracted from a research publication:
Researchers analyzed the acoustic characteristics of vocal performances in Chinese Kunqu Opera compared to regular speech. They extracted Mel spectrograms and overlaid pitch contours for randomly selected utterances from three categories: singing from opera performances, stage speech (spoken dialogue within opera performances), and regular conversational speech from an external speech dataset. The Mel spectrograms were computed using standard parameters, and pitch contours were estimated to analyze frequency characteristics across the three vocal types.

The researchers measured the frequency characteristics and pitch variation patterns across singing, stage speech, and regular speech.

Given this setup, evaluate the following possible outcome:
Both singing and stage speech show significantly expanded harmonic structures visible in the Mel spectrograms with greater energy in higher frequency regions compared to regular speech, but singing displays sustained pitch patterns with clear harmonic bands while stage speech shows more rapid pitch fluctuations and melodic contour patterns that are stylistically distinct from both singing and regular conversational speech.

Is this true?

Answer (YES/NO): NO